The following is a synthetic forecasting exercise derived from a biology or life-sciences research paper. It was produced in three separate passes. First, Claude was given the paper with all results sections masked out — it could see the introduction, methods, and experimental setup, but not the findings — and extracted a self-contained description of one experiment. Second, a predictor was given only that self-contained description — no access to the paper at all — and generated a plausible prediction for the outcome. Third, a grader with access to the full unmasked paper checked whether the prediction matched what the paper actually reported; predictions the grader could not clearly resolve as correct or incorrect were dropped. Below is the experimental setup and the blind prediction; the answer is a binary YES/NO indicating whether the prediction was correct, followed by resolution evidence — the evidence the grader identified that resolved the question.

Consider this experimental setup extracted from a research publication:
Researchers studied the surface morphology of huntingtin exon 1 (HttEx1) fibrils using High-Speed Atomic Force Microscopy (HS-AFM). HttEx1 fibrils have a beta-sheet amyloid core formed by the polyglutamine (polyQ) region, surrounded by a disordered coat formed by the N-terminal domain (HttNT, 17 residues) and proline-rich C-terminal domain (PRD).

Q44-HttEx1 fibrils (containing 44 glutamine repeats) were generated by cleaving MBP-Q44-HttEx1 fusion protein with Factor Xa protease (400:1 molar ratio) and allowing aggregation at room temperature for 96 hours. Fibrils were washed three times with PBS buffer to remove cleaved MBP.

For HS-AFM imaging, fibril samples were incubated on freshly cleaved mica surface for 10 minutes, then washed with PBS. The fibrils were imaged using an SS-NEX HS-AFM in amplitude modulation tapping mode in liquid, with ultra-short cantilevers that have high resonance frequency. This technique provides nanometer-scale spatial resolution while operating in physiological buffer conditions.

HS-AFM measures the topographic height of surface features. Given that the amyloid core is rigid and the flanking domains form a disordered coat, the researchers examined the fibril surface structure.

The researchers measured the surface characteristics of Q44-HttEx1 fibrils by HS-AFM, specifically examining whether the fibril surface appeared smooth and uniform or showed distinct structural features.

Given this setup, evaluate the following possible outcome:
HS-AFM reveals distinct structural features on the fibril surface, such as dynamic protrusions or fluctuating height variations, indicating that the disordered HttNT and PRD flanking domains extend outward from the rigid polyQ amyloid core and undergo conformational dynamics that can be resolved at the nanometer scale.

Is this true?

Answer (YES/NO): NO